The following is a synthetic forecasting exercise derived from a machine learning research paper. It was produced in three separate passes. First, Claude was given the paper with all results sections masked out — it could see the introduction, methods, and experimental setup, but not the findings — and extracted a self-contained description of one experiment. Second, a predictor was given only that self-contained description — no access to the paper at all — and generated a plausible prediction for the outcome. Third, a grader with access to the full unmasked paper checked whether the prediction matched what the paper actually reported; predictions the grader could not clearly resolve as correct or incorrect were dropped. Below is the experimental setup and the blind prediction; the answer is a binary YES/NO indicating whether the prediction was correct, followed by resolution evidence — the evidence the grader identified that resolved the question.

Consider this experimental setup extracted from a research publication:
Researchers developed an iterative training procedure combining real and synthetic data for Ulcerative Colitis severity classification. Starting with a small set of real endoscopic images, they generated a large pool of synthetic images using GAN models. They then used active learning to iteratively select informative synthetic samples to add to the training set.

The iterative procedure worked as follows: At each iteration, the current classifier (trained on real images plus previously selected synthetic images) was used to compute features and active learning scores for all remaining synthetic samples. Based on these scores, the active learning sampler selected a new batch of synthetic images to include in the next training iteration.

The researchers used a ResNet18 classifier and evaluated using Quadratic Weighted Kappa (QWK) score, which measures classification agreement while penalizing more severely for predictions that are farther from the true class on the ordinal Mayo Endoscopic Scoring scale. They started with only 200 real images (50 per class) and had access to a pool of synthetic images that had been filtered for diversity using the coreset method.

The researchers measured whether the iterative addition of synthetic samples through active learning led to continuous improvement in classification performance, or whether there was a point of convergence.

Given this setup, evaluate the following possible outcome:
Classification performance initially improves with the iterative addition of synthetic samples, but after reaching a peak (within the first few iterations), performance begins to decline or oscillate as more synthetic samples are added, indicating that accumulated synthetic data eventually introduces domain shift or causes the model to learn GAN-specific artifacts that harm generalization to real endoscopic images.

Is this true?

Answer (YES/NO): NO